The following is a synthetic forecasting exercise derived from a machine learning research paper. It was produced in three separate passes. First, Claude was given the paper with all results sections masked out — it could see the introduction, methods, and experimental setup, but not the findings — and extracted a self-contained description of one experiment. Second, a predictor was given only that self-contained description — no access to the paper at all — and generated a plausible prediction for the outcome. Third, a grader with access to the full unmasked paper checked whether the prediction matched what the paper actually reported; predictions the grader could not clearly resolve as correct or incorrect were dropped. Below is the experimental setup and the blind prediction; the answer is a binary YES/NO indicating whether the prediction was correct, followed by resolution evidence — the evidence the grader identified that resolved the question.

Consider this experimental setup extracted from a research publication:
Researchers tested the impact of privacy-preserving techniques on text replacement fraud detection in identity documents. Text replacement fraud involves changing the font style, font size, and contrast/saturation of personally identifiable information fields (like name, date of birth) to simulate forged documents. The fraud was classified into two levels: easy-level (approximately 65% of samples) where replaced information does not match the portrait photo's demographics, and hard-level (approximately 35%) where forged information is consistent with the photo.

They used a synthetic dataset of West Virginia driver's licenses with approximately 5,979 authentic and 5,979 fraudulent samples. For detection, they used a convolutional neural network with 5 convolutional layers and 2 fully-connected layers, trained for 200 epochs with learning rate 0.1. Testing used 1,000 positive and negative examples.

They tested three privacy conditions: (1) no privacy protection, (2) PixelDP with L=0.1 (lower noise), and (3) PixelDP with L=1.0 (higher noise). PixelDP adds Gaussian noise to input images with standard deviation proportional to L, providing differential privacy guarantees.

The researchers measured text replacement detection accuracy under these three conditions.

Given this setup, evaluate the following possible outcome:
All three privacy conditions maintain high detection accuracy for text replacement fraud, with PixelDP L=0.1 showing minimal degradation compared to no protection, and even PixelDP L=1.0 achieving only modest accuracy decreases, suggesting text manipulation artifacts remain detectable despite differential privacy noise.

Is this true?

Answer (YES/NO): NO